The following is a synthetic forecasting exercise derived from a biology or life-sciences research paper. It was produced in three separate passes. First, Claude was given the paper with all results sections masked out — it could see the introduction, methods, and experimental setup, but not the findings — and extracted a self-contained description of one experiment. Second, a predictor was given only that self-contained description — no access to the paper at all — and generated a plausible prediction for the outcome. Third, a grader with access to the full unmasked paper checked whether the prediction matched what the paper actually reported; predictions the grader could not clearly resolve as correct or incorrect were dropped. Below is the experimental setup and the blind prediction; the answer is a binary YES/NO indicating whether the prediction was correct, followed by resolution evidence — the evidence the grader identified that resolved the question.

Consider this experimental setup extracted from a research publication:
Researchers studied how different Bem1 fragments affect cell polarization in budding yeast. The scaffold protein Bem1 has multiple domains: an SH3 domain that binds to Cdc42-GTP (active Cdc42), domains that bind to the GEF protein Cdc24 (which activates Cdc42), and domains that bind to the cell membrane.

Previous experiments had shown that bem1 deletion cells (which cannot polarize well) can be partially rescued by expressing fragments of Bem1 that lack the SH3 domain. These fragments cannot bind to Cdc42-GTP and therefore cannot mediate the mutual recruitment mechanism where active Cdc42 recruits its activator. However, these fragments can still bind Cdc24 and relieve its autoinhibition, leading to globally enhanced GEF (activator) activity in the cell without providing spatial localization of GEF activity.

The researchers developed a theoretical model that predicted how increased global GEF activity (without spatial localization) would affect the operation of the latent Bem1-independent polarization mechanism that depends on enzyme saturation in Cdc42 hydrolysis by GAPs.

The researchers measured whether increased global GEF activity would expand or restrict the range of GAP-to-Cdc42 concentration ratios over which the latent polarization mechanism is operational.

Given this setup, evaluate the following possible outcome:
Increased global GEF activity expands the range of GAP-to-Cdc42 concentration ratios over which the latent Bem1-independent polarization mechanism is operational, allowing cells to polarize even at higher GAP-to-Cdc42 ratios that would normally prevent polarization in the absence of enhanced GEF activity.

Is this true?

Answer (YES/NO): YES